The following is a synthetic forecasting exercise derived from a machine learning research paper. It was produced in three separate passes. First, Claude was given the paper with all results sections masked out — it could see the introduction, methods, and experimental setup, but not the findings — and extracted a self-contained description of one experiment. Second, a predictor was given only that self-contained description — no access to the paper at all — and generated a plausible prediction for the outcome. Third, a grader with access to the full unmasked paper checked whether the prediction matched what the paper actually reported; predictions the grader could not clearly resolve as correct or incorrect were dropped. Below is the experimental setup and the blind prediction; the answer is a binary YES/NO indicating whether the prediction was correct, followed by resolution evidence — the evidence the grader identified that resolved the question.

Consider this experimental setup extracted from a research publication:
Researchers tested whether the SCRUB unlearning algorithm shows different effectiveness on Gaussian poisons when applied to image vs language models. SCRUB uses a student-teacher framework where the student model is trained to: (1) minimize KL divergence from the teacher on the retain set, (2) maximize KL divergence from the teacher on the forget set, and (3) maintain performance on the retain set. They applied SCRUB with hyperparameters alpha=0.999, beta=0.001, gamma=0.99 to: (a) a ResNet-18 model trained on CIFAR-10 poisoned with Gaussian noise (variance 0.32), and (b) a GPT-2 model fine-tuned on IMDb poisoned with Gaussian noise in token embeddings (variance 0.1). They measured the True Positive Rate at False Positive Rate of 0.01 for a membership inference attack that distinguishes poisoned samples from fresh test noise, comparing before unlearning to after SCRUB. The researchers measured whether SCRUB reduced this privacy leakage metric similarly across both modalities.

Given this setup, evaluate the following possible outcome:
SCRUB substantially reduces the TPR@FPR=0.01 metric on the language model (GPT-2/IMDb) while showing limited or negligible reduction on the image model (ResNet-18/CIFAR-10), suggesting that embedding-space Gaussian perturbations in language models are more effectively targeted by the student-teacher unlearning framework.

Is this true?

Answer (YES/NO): YES